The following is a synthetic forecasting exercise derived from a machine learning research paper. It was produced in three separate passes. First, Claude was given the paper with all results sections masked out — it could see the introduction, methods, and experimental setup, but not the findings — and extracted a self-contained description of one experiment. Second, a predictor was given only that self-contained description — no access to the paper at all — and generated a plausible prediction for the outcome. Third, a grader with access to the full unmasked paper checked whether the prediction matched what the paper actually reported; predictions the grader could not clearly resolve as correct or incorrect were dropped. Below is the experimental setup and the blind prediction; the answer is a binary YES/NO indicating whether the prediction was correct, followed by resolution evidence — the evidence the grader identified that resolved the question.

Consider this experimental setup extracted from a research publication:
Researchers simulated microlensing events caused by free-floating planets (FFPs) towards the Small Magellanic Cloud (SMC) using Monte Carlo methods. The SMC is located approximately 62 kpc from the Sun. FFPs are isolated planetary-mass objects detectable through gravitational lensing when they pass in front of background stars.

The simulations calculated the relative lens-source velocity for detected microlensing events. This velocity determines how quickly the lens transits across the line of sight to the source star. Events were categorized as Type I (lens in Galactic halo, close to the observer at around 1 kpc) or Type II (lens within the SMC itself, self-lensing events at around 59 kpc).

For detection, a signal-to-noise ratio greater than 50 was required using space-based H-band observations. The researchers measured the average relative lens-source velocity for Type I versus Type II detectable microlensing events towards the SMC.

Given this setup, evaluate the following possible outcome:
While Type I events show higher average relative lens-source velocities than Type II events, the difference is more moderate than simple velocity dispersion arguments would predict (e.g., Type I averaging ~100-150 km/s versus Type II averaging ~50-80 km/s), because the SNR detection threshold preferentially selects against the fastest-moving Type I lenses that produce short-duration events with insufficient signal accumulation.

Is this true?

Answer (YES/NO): YES